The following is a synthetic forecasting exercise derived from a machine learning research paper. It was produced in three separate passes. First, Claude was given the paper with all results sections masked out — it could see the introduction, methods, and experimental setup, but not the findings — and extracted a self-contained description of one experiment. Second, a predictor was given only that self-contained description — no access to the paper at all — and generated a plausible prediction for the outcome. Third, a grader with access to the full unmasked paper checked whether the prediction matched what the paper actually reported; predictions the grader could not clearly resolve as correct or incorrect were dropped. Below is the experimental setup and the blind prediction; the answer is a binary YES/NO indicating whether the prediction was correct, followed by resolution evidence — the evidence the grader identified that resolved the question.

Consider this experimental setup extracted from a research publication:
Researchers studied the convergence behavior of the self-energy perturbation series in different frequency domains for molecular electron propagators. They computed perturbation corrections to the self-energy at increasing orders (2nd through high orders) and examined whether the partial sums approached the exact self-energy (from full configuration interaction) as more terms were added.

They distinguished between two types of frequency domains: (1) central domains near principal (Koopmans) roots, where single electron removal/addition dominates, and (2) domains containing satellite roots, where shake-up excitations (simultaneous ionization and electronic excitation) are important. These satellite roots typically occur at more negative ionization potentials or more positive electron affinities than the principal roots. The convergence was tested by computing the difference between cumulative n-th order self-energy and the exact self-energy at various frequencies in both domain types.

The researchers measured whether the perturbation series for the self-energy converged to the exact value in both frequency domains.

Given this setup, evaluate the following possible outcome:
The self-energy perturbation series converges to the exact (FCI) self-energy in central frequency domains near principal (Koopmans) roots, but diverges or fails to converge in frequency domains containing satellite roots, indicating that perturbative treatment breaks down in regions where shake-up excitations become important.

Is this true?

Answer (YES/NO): YES